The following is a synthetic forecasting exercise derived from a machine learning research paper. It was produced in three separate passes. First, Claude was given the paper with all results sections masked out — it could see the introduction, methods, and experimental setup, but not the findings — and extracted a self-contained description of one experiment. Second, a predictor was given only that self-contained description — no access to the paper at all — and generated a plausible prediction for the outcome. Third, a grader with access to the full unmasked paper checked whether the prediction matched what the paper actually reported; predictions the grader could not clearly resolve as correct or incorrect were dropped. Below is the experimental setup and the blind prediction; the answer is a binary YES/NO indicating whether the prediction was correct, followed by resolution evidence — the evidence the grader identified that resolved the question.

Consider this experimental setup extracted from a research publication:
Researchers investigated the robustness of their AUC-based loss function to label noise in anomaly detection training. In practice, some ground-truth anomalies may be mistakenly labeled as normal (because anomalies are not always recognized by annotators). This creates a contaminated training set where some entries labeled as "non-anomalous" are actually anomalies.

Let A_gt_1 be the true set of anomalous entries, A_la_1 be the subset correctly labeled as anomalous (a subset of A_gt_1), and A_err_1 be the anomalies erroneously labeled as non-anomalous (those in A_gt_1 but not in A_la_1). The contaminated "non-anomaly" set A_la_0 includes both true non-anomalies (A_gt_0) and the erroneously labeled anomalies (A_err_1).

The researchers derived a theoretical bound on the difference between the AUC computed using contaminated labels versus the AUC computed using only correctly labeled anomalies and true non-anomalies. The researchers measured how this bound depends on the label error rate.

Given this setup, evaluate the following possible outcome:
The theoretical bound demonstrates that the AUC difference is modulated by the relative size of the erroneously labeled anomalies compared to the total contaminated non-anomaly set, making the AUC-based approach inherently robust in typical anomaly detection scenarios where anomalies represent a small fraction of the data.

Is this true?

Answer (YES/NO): YES